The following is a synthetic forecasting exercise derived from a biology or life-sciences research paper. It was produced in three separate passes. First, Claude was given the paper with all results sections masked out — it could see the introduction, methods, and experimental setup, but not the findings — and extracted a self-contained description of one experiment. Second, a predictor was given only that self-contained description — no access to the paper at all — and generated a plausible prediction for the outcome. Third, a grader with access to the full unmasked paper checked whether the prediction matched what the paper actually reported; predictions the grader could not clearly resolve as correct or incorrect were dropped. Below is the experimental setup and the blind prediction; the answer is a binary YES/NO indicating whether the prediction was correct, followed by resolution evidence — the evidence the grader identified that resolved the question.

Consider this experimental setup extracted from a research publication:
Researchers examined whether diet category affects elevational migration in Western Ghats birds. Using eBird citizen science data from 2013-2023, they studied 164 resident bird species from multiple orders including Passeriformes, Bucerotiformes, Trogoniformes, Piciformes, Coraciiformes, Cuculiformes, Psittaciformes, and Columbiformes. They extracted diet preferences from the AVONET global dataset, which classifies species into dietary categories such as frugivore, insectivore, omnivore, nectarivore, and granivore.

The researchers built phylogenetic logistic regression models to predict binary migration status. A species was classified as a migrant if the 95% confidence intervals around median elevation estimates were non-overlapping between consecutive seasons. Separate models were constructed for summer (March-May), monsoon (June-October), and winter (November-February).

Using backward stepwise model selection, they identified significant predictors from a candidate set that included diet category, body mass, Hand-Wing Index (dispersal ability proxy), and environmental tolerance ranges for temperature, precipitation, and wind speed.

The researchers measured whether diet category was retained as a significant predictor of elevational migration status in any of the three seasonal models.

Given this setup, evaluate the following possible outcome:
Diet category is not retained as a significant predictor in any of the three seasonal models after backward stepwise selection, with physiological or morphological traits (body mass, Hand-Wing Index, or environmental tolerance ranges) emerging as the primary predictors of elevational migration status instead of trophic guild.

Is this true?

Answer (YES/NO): NO